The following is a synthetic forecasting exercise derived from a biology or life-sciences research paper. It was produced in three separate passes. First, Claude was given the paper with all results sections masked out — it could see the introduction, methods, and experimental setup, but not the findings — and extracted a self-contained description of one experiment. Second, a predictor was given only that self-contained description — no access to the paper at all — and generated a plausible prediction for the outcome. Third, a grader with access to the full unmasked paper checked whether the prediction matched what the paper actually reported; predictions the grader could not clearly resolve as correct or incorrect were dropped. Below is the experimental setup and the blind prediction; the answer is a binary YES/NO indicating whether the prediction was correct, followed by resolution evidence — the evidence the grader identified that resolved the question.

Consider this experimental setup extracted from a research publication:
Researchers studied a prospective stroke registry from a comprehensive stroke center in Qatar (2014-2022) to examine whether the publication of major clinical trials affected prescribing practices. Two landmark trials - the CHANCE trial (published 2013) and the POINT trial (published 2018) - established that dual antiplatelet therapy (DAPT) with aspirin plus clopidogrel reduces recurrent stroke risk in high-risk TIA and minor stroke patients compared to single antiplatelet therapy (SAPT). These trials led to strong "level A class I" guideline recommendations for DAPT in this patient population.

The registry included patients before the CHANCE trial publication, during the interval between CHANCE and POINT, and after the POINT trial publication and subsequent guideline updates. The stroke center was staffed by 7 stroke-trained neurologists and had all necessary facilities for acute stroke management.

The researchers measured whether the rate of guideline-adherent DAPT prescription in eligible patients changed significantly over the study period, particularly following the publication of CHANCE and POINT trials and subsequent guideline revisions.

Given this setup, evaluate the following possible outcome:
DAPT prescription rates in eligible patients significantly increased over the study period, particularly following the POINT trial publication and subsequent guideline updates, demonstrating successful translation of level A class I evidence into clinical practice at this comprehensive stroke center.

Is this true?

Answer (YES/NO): NO